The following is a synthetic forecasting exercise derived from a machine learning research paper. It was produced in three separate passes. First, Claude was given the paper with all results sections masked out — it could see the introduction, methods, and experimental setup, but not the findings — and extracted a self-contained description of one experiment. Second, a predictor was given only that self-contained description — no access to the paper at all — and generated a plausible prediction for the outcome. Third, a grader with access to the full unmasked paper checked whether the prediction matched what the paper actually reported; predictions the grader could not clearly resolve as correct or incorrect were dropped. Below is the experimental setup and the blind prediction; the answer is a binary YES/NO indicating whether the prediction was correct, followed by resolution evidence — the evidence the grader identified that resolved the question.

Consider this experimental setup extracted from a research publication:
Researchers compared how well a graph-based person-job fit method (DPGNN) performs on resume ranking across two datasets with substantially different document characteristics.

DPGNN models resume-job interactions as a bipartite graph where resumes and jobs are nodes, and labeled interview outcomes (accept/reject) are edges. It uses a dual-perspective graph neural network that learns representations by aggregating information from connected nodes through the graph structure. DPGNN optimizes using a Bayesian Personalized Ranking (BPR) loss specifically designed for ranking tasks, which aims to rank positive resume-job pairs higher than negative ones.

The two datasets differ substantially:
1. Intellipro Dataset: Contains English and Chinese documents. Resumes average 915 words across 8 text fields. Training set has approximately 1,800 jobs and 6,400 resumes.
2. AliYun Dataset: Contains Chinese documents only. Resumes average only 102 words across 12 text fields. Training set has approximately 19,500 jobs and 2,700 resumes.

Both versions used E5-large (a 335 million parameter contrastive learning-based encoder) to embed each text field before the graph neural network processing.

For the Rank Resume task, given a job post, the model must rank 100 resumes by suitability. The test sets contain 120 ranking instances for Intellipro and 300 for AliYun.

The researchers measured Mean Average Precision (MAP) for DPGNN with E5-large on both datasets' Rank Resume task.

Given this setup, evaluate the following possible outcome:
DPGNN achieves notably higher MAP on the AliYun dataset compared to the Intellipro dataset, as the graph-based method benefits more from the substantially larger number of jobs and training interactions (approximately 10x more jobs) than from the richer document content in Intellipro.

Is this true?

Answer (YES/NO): YES